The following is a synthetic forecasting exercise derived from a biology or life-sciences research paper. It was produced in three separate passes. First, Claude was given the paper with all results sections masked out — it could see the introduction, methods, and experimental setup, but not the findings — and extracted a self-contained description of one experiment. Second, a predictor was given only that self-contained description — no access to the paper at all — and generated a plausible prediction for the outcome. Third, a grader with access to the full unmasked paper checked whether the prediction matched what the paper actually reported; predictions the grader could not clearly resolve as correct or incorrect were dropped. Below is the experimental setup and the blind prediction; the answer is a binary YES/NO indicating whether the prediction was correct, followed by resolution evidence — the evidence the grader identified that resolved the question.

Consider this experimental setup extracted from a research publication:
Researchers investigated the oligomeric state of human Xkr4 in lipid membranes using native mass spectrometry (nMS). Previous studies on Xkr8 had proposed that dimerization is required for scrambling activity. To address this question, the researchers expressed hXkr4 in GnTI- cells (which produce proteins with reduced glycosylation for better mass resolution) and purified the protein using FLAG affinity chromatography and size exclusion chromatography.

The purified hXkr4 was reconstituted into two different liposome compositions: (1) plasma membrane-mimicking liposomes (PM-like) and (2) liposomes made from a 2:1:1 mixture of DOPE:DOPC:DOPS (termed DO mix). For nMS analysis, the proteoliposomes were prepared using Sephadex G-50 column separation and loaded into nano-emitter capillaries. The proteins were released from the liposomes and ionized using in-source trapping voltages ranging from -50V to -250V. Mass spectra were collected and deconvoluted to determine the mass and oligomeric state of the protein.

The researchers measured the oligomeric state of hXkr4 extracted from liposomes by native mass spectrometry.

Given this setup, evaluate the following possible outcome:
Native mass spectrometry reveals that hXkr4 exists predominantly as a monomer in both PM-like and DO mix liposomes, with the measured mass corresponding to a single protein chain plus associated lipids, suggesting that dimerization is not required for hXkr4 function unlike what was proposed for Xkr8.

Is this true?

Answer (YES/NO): YES